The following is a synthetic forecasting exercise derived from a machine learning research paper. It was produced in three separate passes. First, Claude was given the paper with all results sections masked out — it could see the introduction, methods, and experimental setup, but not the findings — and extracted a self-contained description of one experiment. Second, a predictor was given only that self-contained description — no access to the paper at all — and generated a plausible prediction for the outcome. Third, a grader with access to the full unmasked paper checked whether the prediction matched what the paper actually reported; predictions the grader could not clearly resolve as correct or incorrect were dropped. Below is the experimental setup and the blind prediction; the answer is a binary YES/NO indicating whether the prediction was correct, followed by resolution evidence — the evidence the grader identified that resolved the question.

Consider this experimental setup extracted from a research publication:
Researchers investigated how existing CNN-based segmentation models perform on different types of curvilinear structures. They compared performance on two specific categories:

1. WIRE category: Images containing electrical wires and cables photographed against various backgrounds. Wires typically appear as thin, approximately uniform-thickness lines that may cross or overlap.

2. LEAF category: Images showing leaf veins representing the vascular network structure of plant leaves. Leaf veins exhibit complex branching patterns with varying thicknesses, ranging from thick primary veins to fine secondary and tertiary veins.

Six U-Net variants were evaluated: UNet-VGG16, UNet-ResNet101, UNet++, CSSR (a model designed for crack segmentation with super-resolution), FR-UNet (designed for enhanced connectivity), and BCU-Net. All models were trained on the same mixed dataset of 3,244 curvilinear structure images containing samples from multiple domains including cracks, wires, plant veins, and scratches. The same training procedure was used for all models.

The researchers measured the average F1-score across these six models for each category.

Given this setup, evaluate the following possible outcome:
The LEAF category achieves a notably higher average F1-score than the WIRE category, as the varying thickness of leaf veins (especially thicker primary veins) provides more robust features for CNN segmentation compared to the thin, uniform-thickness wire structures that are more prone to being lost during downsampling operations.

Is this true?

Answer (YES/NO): NO